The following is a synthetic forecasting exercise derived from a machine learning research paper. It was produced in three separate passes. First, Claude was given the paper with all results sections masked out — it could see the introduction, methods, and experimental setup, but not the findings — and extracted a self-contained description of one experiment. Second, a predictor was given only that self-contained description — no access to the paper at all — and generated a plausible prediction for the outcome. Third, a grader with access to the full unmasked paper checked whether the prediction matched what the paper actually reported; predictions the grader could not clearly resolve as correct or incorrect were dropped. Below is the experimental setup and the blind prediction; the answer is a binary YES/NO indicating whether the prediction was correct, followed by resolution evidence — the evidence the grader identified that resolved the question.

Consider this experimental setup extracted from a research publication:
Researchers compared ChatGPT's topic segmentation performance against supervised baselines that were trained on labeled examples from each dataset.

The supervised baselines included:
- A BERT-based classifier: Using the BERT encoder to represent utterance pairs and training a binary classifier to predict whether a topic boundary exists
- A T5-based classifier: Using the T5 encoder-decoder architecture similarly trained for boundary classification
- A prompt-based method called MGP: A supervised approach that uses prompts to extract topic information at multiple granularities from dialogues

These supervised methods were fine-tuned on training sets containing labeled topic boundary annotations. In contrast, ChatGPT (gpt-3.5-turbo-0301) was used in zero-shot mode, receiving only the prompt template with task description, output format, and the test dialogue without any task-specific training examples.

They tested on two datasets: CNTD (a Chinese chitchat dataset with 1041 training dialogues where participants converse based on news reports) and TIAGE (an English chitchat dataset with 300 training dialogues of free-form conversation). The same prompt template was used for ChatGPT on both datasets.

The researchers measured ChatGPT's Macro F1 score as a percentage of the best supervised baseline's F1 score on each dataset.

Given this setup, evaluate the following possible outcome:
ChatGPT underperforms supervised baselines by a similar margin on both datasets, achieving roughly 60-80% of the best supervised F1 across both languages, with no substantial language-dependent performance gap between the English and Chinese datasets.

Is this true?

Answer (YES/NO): NO